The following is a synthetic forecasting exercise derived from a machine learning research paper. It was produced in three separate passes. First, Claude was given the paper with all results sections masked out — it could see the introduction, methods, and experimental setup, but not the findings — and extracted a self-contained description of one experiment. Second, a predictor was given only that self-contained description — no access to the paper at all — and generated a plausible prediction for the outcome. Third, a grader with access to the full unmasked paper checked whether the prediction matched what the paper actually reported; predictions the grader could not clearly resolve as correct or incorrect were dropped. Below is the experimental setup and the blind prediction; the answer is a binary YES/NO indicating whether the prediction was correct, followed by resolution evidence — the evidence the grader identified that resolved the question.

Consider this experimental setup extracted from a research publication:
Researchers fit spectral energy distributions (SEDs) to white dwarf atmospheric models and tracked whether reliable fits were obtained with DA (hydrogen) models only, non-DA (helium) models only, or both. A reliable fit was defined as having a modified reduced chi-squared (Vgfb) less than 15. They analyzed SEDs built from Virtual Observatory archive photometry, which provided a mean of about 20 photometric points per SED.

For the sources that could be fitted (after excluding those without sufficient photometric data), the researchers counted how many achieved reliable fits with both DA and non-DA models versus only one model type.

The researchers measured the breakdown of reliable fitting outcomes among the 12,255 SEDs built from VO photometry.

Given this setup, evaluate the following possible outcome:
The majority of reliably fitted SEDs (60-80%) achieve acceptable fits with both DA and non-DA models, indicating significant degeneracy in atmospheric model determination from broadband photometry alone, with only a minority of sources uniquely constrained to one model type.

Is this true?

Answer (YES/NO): NO